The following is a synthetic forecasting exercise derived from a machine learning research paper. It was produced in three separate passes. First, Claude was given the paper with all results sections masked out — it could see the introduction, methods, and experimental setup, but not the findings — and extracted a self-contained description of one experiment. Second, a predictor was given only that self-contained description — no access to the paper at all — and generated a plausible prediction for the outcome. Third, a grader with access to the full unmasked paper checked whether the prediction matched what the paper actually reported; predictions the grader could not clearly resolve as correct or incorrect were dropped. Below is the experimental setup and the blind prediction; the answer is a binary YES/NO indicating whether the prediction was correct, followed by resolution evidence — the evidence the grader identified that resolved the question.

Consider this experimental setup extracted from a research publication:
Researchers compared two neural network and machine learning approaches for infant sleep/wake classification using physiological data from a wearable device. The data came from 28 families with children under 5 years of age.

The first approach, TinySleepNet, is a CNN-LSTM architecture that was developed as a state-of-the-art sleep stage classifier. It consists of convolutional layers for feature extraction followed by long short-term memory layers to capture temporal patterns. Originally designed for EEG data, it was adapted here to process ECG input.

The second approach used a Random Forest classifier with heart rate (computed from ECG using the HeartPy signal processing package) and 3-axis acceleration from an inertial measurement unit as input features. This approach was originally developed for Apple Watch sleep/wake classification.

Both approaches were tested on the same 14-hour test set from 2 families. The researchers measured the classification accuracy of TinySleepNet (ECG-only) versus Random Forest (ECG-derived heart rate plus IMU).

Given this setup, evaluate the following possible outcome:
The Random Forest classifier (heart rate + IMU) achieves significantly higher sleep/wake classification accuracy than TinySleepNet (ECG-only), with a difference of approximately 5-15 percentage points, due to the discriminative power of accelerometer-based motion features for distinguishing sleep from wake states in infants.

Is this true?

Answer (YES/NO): NO